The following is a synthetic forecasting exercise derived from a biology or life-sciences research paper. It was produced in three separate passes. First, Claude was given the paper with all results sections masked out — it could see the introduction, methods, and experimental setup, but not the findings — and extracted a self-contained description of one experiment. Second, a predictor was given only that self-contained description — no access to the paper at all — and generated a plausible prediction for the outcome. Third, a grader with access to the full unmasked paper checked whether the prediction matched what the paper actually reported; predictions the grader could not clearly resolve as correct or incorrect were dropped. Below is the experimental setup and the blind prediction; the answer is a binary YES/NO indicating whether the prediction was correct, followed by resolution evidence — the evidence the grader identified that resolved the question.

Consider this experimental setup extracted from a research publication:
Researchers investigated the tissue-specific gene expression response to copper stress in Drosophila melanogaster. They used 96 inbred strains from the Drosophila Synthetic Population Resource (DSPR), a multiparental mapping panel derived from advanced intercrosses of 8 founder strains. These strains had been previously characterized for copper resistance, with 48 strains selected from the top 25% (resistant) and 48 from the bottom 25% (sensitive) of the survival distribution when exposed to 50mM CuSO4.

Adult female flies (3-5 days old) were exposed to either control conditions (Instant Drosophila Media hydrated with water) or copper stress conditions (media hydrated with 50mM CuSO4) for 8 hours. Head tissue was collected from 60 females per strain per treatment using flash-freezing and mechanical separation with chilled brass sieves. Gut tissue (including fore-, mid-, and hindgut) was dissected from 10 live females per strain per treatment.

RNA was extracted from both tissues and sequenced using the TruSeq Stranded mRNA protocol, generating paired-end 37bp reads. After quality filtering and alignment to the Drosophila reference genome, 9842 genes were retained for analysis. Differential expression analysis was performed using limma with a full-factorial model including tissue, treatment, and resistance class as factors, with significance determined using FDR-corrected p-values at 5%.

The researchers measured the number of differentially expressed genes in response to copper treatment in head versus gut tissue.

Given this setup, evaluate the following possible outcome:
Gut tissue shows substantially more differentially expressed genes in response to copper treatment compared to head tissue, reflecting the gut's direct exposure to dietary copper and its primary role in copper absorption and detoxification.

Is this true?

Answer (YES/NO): NO